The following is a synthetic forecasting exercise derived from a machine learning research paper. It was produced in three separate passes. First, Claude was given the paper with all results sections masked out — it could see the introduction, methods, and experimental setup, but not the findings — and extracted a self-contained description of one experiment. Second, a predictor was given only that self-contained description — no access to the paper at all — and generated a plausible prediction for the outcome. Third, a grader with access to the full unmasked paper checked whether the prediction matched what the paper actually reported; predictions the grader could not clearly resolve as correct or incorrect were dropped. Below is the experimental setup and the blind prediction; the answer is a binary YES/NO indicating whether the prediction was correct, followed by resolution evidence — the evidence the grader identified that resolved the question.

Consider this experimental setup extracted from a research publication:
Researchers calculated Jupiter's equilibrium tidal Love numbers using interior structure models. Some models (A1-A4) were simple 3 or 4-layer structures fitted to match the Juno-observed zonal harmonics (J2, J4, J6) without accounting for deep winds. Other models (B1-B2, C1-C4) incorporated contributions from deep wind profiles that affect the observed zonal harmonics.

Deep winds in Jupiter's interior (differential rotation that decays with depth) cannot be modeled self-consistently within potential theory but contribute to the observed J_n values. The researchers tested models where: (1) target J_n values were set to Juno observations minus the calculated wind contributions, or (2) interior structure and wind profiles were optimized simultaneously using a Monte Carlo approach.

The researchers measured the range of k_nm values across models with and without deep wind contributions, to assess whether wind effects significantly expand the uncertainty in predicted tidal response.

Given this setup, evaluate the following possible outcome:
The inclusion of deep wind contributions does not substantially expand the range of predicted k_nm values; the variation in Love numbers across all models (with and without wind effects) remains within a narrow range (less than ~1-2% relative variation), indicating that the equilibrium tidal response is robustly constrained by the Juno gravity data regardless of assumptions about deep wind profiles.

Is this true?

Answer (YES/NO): YES